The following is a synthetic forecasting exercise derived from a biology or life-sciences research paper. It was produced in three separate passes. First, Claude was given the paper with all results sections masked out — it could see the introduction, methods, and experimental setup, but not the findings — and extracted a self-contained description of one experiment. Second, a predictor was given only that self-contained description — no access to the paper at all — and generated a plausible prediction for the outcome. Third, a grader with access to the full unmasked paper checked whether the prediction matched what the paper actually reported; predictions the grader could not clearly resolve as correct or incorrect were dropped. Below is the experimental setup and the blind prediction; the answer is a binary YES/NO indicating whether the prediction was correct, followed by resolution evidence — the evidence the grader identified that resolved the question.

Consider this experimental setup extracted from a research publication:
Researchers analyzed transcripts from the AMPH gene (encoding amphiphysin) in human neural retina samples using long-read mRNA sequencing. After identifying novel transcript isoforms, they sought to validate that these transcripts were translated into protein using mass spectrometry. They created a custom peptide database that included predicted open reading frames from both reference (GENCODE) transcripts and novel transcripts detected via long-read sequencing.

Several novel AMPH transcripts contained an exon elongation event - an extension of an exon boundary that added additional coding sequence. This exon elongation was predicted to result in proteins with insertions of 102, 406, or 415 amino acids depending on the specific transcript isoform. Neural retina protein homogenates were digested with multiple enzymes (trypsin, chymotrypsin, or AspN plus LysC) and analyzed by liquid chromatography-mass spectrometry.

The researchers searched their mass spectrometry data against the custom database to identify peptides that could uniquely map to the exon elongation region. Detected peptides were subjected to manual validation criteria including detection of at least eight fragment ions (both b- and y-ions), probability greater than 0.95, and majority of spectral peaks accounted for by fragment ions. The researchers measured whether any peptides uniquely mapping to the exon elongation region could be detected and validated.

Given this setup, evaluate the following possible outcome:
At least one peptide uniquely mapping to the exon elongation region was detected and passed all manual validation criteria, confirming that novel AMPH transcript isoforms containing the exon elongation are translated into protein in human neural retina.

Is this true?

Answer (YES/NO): YES